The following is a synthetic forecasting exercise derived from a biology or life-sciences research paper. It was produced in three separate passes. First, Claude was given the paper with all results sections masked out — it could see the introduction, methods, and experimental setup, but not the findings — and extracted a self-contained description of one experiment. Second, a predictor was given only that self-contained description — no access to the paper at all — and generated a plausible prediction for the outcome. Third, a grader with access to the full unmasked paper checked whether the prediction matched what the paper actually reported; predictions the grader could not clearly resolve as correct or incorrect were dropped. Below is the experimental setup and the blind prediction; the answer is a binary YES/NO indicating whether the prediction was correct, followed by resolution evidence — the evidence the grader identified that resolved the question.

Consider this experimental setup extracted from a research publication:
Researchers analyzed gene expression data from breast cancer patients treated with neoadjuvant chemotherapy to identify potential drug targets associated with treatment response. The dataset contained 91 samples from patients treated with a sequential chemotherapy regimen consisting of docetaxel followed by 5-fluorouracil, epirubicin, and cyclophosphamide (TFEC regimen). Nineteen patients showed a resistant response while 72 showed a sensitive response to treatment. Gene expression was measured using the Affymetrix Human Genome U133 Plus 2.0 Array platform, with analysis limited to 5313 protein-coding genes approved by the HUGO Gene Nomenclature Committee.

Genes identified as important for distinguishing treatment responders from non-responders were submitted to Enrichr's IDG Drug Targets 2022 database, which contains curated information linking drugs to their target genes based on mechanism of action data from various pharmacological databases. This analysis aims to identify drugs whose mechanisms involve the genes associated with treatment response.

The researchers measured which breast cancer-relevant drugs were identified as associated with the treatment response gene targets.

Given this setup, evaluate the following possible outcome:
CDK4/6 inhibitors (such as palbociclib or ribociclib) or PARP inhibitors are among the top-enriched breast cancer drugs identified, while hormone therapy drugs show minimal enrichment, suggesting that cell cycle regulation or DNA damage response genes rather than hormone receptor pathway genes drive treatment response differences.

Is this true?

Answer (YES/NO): NO